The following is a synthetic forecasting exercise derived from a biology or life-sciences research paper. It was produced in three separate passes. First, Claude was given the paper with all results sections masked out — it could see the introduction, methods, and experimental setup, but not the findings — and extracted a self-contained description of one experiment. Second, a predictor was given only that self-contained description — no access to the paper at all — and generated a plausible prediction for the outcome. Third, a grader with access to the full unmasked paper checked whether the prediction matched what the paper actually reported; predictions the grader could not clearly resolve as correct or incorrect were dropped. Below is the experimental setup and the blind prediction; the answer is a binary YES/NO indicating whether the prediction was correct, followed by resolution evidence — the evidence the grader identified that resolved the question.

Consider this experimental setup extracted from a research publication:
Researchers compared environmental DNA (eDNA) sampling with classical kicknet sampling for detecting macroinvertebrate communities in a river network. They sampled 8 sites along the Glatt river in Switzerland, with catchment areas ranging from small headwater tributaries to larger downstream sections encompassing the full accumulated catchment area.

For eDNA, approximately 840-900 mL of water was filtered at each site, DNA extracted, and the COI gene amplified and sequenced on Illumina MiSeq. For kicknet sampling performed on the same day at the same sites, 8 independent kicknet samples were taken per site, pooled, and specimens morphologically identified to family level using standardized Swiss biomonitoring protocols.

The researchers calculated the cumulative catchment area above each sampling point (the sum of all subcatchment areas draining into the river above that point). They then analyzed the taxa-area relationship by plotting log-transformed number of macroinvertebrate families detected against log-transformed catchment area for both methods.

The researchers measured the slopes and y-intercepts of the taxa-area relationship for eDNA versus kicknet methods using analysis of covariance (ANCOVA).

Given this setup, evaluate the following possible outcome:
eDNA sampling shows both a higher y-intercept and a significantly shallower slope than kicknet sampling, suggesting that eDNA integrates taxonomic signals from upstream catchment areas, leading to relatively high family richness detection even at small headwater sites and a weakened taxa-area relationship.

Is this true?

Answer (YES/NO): NO